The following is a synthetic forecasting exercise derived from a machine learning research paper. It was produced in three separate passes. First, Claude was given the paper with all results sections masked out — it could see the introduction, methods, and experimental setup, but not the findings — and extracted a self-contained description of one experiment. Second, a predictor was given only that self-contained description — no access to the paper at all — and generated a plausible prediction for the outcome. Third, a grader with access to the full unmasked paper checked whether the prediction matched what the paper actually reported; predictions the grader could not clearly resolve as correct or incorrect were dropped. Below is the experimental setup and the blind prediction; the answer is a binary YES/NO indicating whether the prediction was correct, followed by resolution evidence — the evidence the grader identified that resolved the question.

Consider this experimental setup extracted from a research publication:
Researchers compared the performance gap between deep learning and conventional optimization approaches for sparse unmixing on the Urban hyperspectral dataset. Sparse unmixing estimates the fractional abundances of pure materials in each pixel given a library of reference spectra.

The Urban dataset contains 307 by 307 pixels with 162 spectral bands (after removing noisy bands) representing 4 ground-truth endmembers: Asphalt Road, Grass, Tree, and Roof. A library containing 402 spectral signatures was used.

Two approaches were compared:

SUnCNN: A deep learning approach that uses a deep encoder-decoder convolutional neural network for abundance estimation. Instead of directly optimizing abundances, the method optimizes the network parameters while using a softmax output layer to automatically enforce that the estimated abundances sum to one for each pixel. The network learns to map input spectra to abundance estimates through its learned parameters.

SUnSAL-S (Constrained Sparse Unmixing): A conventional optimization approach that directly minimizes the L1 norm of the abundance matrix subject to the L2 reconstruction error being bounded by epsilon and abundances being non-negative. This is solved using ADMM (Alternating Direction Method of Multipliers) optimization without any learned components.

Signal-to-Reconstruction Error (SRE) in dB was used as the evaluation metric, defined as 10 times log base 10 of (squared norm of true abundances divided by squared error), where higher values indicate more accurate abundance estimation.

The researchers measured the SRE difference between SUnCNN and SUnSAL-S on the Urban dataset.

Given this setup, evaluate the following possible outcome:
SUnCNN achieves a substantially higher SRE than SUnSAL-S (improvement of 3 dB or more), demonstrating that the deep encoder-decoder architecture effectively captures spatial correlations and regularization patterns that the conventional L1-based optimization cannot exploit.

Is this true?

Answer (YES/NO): NO